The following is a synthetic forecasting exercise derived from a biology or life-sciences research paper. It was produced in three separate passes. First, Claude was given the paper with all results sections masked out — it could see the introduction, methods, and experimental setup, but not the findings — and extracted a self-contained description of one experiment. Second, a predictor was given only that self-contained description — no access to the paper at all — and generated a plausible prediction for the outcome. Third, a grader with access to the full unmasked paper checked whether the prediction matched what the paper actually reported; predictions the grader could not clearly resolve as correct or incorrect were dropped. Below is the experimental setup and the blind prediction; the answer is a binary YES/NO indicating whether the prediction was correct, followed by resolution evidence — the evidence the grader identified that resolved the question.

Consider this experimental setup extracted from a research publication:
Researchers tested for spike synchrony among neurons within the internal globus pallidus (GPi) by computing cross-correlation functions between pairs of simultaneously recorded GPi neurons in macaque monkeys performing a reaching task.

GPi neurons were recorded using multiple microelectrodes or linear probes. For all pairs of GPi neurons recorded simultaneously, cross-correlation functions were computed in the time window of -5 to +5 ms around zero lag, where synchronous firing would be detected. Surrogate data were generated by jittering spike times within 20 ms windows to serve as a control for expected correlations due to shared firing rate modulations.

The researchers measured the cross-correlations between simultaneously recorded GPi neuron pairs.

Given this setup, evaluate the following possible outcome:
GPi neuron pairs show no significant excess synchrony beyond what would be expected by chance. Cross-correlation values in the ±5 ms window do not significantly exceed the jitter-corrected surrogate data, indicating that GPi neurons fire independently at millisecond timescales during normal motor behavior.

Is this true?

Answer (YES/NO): YES